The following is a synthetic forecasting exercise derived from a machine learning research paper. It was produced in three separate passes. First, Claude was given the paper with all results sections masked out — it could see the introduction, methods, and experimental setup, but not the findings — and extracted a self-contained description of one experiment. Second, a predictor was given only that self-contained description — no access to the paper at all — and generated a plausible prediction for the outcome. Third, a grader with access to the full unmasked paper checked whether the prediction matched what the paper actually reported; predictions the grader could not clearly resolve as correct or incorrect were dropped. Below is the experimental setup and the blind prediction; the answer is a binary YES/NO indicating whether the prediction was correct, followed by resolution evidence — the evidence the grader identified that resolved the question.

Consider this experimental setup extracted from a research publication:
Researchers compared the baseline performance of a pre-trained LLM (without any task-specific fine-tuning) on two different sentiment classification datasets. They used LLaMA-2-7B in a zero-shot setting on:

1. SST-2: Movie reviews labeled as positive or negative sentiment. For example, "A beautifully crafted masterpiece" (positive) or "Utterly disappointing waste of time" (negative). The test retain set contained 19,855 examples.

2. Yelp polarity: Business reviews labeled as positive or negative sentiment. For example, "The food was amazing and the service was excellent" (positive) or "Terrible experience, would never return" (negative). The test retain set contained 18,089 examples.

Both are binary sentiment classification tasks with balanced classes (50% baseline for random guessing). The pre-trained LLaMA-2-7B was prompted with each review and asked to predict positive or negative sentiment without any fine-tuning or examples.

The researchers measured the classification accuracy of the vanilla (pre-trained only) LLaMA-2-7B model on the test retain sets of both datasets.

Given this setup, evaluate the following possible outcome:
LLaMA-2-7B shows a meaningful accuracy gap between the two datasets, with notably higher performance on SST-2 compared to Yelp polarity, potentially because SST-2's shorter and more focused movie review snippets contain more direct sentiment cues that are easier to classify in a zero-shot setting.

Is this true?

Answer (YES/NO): NO